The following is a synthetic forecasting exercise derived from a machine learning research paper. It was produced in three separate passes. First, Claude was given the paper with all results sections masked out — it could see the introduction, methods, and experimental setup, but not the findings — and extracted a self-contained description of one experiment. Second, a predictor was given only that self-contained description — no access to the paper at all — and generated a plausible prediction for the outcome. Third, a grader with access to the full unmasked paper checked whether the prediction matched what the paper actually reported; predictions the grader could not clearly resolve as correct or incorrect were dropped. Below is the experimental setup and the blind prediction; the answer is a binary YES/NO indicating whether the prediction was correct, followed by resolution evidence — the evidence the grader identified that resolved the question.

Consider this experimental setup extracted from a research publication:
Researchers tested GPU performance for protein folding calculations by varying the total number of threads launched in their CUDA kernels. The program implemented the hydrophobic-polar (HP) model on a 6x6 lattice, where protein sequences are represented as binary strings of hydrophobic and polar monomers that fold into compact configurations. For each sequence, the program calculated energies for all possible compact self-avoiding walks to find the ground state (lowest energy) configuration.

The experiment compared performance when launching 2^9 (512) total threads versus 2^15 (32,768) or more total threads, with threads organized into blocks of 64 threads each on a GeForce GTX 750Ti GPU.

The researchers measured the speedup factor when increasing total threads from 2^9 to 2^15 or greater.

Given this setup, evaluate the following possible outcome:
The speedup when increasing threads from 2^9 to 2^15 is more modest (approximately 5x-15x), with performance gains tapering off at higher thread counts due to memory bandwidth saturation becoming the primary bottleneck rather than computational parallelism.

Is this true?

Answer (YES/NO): NO